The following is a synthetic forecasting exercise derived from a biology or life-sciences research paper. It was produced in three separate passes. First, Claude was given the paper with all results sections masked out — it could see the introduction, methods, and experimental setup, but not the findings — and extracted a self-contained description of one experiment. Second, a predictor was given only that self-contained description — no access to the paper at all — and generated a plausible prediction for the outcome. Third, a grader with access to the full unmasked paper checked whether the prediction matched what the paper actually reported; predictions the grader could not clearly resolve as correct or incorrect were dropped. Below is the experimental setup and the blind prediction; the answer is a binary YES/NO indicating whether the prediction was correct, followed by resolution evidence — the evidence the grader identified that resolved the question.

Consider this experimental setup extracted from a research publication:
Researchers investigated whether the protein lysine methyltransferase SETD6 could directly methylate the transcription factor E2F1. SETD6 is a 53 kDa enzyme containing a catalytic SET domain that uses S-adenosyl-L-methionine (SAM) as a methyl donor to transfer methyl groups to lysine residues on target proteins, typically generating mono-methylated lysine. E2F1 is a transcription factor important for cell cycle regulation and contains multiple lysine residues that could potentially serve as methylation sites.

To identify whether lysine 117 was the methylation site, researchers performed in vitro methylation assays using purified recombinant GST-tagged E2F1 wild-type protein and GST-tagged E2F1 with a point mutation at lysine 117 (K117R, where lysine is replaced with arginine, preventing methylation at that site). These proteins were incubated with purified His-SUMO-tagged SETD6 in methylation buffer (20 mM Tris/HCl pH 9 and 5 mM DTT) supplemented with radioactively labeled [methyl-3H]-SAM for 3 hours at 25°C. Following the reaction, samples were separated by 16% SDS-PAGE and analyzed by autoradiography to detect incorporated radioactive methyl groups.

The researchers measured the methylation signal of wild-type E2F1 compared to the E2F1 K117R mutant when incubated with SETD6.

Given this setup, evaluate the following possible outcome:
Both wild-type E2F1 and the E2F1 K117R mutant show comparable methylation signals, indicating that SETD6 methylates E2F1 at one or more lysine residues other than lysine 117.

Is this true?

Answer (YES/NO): NO